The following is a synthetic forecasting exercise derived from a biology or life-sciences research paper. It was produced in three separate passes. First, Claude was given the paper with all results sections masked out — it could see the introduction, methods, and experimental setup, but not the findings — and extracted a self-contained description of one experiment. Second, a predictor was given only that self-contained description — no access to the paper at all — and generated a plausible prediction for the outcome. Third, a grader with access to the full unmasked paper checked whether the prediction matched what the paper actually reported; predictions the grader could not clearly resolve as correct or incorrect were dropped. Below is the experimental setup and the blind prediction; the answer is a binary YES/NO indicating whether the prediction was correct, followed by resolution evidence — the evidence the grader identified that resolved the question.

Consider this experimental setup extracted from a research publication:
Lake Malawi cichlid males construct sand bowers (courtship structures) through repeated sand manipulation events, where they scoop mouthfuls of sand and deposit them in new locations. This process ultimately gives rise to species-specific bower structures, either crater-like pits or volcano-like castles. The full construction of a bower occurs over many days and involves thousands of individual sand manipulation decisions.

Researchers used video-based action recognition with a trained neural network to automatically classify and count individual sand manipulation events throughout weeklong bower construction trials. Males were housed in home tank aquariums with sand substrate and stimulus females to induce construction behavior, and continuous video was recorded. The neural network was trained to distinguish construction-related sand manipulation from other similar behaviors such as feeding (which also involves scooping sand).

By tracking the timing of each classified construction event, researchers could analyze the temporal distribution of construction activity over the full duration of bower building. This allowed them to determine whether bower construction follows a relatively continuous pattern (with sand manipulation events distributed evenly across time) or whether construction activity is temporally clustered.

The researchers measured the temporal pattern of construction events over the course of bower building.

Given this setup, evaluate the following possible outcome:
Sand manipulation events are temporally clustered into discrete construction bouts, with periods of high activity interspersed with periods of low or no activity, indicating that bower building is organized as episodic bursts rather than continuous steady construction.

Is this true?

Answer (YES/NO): YES